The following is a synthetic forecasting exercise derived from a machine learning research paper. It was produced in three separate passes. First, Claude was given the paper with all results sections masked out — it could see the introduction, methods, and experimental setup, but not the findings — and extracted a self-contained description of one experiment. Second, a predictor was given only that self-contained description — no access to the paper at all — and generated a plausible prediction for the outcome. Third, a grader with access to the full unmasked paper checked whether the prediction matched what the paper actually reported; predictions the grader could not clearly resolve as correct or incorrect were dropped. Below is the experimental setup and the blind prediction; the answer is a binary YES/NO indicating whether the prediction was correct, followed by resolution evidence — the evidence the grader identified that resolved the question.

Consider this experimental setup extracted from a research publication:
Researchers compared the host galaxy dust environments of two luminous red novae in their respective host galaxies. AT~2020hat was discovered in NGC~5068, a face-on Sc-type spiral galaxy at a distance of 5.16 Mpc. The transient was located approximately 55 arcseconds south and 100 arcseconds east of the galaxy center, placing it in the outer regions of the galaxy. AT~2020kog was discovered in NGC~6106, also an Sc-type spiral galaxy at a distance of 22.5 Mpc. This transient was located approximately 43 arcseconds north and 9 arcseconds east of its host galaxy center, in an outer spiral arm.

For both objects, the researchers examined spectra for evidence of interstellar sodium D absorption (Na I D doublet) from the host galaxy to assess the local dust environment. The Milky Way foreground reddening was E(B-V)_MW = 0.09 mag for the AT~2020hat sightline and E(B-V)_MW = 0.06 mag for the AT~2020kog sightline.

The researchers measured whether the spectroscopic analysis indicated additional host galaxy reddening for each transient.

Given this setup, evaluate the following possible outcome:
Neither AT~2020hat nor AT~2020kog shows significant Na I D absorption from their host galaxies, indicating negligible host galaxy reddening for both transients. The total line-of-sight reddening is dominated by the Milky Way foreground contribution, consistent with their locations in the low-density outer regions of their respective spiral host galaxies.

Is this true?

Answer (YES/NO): NO